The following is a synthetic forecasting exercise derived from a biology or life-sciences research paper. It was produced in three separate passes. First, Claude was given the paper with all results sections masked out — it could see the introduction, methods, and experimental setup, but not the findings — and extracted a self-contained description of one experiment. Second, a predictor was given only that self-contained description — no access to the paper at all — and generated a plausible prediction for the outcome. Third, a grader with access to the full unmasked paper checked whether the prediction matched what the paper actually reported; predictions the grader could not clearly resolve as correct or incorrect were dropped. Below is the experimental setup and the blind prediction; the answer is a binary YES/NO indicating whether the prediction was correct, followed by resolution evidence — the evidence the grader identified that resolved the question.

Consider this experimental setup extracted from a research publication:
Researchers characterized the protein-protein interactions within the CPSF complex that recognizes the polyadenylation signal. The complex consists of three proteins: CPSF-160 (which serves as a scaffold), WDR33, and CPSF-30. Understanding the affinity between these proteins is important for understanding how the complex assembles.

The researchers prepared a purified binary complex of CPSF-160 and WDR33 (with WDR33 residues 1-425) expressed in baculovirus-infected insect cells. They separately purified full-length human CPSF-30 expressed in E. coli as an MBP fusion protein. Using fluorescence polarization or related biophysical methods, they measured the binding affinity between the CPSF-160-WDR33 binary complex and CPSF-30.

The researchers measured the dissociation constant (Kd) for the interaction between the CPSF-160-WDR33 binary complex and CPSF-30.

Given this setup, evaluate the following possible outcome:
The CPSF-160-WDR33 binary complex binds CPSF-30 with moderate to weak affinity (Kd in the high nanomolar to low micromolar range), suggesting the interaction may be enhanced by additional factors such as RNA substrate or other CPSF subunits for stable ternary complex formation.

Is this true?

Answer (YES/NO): NO